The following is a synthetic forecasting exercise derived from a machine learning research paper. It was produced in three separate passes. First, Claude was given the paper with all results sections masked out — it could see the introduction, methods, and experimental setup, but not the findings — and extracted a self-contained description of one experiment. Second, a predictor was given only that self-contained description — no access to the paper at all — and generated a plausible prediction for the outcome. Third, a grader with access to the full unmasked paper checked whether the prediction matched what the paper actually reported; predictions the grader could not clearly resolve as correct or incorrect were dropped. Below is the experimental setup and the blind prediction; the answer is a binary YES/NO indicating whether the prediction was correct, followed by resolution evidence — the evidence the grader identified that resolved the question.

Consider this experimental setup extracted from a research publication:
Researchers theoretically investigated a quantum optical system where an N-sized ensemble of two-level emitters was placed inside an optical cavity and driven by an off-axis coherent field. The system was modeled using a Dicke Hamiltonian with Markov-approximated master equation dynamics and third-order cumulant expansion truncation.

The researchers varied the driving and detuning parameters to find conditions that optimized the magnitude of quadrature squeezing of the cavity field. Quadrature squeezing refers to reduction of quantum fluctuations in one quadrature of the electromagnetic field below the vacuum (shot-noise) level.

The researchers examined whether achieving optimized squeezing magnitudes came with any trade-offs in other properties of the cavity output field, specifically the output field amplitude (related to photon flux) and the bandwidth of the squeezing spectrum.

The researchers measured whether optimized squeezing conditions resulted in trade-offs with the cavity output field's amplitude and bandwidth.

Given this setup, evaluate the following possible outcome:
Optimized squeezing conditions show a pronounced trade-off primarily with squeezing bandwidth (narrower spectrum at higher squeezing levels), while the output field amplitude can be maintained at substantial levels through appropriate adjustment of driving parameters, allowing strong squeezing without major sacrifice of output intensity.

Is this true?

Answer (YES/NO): NO